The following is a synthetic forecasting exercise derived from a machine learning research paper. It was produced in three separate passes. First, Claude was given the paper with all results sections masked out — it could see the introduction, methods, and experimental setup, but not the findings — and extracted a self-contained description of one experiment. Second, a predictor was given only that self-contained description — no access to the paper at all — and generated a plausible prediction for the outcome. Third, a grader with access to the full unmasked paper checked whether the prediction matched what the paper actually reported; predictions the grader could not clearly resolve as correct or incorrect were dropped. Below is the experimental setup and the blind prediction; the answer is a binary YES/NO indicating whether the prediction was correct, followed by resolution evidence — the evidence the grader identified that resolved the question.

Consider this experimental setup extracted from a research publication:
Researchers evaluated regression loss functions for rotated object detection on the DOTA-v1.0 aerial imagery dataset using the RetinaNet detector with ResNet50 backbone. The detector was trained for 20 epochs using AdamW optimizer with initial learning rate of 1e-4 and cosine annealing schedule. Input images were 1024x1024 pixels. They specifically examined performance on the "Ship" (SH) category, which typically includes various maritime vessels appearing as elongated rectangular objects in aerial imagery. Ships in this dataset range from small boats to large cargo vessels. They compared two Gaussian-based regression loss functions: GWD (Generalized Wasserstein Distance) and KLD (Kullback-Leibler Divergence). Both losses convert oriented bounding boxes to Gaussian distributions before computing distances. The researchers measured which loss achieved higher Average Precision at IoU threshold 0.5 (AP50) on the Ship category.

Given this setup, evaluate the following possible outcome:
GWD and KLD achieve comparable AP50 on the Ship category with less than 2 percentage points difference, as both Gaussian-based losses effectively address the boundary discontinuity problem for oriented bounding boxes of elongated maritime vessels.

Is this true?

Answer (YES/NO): YES